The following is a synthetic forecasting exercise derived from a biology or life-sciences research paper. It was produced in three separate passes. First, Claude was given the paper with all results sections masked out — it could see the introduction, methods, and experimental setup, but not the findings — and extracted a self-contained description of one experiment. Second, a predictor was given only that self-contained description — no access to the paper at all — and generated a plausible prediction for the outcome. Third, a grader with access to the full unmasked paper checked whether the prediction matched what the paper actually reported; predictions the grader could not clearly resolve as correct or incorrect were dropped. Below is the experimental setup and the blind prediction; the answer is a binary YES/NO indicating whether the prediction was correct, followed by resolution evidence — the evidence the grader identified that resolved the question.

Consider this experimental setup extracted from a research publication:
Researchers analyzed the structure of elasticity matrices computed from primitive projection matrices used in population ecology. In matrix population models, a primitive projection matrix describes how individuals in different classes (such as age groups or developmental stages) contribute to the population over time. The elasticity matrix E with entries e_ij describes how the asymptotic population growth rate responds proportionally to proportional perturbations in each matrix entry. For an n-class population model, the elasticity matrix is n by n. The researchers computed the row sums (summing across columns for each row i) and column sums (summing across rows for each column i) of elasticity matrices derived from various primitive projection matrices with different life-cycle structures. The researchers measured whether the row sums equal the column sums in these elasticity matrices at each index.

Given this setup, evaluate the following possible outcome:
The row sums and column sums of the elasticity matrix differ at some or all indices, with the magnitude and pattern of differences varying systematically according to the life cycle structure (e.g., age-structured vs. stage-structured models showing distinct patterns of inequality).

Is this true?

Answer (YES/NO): NO